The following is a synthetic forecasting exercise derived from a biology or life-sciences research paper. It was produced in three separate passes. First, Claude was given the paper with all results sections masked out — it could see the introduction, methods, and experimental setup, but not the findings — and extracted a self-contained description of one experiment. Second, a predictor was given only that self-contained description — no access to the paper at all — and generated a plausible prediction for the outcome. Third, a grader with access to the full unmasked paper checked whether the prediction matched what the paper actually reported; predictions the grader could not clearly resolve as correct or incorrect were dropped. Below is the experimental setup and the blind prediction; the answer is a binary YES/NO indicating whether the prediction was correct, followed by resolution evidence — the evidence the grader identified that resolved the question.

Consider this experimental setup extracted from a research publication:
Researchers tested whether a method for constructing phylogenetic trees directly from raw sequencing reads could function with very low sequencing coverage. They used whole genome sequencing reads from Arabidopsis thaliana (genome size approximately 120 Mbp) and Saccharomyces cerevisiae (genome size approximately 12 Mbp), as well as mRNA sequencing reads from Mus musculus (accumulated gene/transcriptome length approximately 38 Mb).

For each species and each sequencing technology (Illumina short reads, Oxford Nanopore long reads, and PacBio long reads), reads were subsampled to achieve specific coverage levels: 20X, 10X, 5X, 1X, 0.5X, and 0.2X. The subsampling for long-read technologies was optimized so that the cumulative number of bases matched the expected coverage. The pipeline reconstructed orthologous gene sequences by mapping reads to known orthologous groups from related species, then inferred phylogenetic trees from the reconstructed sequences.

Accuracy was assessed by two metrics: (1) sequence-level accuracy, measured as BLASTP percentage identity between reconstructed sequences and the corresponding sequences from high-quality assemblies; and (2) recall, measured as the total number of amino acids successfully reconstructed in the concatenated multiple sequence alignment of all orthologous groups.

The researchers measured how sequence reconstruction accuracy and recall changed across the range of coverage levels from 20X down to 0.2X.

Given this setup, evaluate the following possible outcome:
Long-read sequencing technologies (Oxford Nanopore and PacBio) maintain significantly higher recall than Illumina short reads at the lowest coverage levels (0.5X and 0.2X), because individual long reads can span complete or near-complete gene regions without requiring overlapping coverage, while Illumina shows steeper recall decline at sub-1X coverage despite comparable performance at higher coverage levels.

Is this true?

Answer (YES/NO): NO